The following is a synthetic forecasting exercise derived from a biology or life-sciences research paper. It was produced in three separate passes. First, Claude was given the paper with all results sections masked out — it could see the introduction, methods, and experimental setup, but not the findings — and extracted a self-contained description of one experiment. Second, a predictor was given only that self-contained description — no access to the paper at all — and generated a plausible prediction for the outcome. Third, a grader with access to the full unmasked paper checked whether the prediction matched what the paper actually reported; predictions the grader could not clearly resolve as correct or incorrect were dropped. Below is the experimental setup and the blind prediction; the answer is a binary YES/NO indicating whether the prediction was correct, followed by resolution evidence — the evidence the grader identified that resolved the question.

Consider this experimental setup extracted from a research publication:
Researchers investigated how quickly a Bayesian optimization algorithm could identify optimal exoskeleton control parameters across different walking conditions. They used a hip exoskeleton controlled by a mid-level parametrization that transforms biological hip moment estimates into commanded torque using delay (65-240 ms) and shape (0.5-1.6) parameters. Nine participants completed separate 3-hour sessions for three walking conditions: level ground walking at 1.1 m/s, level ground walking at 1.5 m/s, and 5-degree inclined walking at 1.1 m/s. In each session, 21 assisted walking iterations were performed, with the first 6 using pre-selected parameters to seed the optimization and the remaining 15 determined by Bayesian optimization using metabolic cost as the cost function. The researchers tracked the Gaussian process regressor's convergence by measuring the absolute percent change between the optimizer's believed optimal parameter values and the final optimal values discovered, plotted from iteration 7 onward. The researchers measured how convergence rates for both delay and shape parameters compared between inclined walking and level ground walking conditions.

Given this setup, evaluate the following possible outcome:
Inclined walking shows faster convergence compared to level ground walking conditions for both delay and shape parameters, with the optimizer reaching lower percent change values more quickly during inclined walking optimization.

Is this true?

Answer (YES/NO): YES